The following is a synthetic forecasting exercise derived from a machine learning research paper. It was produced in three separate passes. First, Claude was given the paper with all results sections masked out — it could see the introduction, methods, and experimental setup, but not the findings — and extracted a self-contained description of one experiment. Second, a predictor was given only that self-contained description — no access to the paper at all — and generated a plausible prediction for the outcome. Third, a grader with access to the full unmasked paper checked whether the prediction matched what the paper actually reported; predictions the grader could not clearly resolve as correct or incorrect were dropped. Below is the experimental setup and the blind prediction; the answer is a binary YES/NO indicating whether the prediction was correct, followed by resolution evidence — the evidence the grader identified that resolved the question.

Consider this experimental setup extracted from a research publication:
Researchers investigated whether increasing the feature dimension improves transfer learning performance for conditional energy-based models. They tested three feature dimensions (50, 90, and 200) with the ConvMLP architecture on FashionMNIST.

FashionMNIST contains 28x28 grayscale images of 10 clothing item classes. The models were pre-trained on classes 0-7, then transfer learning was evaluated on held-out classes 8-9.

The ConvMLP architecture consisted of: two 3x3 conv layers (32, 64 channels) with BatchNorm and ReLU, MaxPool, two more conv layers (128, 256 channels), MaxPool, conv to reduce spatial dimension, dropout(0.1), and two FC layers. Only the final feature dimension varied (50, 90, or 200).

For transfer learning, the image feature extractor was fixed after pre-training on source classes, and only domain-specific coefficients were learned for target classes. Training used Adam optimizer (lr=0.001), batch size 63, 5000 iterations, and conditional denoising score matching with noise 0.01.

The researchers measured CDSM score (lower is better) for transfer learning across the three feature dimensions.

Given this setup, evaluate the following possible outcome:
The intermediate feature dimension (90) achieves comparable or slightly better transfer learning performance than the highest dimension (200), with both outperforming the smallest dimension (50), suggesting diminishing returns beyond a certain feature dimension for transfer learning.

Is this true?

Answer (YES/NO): NO